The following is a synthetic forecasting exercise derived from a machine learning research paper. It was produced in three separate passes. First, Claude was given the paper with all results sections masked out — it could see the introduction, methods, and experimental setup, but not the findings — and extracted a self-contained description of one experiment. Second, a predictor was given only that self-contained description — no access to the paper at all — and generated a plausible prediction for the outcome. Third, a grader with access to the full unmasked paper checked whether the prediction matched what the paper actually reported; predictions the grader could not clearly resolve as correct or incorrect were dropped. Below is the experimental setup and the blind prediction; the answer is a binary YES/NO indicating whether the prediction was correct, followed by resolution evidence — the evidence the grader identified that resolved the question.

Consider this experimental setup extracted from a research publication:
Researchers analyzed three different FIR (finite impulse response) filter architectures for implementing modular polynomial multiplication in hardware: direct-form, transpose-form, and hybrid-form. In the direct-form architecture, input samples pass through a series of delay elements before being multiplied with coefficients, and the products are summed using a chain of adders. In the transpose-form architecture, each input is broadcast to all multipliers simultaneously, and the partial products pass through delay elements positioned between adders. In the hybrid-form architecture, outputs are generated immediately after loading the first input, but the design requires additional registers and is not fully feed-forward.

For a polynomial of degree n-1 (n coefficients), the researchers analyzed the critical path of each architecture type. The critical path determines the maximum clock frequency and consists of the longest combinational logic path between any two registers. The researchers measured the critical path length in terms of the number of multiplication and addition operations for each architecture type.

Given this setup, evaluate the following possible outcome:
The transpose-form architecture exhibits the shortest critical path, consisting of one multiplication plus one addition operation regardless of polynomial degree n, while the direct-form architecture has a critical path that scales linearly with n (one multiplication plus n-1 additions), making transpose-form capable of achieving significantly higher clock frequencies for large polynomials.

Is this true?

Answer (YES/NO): NO